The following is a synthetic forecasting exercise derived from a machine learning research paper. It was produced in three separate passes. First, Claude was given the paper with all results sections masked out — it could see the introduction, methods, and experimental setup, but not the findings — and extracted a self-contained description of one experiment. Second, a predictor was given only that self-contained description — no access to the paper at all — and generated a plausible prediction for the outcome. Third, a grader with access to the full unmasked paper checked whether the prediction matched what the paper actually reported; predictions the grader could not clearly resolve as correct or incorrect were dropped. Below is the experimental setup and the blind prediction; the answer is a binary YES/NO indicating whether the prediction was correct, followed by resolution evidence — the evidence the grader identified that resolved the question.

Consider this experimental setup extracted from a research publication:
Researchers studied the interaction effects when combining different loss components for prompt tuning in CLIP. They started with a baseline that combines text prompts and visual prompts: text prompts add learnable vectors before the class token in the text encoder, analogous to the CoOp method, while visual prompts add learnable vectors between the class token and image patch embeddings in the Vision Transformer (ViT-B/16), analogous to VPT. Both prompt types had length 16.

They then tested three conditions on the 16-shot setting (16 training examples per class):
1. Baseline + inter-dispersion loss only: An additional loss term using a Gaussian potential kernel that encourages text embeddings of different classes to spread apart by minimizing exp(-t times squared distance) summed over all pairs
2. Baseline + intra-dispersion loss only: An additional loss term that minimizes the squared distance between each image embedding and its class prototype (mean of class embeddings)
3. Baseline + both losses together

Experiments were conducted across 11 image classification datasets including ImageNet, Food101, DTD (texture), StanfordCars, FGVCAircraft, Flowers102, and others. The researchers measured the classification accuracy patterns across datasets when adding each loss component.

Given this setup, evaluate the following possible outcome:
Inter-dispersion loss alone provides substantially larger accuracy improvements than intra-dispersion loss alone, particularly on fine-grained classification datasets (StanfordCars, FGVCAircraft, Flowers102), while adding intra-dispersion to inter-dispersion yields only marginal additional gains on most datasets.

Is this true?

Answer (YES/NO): NO